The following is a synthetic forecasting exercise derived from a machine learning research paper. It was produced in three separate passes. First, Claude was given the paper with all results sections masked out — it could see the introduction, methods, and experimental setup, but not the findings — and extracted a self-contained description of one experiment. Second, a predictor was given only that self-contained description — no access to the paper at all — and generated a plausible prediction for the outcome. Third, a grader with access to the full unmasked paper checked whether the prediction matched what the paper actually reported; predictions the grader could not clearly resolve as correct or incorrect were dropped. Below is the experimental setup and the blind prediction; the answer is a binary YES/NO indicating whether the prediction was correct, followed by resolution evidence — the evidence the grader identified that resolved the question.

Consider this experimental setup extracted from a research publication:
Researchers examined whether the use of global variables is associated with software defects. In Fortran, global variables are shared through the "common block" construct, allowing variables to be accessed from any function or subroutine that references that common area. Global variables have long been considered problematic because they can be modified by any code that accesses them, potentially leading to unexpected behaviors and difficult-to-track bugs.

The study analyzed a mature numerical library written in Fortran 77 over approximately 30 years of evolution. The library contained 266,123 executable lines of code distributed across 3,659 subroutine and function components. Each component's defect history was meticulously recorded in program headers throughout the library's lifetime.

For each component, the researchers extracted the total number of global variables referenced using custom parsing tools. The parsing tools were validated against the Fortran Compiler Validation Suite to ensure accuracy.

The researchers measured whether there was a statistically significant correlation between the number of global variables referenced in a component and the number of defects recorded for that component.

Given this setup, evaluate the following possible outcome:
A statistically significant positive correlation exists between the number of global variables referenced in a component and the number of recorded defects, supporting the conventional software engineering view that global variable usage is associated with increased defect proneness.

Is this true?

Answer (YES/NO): NO